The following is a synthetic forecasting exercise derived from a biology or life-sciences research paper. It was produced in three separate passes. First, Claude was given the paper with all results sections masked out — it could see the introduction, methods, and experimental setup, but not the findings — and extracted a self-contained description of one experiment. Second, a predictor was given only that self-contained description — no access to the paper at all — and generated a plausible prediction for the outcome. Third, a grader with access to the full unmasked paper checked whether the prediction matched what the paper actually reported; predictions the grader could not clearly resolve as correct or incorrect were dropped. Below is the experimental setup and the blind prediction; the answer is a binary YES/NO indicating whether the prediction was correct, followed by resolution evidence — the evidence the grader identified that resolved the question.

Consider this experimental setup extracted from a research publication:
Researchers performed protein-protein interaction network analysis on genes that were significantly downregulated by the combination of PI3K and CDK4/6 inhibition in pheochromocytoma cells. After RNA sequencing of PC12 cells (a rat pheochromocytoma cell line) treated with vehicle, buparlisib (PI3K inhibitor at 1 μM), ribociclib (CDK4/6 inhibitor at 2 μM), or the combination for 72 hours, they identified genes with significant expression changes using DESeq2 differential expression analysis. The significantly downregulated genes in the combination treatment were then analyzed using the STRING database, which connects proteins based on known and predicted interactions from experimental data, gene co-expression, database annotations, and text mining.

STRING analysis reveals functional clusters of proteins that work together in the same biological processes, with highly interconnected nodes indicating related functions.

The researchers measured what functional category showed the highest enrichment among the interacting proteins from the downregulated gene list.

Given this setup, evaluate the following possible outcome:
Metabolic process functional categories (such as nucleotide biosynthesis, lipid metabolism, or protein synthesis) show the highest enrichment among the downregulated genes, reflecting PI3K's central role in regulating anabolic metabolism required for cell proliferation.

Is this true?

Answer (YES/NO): NO